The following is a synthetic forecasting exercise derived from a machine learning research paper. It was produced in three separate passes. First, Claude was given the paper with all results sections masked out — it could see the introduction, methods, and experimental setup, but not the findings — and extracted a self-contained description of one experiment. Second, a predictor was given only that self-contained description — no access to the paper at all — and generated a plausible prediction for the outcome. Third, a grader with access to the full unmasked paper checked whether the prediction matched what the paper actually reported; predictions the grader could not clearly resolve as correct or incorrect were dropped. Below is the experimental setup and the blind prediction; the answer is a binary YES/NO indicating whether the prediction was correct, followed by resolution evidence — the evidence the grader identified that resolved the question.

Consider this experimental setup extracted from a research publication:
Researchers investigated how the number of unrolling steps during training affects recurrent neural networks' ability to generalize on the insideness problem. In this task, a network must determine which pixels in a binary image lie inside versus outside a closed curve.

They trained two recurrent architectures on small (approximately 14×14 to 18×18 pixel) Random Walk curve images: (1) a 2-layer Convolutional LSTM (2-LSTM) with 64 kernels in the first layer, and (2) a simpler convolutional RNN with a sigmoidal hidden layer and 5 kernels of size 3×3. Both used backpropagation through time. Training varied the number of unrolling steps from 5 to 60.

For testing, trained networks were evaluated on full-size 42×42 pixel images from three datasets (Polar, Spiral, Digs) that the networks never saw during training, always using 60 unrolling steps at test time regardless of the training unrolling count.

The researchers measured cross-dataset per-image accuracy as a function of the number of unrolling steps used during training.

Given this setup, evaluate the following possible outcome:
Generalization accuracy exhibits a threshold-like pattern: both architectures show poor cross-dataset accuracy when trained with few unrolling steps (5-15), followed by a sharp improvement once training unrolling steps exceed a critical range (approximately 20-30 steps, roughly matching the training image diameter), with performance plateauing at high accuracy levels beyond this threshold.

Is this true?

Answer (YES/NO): NO